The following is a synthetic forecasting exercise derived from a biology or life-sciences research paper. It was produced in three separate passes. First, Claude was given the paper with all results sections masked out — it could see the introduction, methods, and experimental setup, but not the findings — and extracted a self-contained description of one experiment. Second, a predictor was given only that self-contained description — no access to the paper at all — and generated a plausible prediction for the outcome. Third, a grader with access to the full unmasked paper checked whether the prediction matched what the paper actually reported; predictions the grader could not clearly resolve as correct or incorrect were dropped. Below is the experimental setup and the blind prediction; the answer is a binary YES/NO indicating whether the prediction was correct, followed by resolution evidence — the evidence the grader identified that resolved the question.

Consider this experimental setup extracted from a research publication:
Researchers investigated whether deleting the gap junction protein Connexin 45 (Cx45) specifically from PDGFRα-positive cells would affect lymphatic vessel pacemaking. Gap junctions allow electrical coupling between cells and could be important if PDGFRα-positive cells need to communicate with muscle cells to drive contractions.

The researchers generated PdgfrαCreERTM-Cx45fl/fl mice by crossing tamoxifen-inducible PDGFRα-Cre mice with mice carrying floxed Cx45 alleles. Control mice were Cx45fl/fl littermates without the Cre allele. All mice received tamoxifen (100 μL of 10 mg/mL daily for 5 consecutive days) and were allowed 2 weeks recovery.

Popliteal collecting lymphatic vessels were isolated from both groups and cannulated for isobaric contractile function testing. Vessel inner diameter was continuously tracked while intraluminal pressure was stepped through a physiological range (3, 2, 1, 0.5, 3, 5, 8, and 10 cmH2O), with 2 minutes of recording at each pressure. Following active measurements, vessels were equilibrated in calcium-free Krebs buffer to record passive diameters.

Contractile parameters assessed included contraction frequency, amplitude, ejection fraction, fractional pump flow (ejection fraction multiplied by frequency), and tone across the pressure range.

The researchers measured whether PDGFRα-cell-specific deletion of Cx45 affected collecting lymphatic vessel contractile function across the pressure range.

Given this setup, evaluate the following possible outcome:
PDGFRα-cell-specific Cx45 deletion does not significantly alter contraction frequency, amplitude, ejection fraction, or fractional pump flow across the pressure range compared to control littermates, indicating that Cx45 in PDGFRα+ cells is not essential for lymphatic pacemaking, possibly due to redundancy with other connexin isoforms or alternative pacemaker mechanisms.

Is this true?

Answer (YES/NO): YES